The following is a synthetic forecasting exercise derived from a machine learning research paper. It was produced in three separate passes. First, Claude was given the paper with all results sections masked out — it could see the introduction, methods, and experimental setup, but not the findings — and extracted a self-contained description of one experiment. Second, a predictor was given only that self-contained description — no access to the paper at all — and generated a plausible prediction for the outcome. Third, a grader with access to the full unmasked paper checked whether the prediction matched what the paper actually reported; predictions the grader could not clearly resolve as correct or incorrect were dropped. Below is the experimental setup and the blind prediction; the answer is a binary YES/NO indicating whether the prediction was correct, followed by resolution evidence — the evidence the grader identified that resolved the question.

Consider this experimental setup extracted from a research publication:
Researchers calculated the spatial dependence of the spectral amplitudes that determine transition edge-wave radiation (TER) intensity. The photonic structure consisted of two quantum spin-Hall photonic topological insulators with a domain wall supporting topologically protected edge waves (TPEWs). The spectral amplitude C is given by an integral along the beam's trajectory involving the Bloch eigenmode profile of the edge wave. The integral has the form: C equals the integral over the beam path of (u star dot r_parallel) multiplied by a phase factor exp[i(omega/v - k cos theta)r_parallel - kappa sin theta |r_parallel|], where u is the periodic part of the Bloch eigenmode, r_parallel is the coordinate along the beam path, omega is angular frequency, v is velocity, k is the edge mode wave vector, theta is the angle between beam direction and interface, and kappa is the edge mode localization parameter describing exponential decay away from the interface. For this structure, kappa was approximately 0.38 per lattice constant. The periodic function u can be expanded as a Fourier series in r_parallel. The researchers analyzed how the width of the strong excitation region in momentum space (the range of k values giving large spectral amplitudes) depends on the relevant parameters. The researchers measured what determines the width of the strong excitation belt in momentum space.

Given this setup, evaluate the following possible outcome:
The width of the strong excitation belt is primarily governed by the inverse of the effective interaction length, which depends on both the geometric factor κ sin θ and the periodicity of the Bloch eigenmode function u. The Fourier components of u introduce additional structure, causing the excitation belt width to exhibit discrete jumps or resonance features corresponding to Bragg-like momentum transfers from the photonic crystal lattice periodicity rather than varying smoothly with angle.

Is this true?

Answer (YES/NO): NO